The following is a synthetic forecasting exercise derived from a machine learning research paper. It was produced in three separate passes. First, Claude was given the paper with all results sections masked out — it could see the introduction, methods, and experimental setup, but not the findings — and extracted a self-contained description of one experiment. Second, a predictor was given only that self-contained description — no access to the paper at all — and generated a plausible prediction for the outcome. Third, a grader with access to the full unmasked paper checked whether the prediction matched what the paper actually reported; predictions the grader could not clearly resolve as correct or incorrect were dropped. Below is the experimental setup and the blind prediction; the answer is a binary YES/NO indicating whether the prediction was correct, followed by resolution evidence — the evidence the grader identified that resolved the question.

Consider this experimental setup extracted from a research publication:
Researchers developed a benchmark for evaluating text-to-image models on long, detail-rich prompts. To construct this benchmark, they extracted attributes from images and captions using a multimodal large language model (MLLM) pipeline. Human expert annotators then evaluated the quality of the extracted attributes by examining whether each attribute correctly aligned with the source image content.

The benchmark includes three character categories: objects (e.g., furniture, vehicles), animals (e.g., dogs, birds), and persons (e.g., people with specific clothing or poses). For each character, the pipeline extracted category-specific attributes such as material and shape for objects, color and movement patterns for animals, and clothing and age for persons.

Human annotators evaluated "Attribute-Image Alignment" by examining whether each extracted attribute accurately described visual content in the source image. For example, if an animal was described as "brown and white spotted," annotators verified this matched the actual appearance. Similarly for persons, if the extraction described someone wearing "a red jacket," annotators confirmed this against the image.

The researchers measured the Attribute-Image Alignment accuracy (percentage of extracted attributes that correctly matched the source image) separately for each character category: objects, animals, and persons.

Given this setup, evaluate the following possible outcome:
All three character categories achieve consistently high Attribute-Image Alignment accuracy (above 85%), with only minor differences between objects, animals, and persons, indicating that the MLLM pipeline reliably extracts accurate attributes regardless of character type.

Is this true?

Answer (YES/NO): NO